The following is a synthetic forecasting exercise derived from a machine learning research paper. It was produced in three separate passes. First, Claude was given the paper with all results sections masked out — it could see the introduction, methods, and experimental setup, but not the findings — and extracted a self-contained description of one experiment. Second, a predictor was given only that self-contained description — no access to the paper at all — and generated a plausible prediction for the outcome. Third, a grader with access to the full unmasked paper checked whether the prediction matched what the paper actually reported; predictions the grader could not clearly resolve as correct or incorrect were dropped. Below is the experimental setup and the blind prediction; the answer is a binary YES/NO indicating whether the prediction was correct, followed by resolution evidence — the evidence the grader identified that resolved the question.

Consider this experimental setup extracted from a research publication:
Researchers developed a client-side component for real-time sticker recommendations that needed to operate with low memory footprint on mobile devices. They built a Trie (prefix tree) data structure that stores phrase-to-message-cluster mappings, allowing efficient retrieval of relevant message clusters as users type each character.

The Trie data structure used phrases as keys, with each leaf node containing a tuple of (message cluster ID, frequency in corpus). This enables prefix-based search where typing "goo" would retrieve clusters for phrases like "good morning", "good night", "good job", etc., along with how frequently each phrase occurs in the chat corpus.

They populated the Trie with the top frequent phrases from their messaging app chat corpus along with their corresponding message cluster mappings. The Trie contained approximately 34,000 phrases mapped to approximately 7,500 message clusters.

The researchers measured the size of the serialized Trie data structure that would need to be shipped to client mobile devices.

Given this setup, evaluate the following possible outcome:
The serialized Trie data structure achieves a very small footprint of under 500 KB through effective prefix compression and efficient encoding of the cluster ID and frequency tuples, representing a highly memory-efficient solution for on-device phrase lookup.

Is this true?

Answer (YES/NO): NO